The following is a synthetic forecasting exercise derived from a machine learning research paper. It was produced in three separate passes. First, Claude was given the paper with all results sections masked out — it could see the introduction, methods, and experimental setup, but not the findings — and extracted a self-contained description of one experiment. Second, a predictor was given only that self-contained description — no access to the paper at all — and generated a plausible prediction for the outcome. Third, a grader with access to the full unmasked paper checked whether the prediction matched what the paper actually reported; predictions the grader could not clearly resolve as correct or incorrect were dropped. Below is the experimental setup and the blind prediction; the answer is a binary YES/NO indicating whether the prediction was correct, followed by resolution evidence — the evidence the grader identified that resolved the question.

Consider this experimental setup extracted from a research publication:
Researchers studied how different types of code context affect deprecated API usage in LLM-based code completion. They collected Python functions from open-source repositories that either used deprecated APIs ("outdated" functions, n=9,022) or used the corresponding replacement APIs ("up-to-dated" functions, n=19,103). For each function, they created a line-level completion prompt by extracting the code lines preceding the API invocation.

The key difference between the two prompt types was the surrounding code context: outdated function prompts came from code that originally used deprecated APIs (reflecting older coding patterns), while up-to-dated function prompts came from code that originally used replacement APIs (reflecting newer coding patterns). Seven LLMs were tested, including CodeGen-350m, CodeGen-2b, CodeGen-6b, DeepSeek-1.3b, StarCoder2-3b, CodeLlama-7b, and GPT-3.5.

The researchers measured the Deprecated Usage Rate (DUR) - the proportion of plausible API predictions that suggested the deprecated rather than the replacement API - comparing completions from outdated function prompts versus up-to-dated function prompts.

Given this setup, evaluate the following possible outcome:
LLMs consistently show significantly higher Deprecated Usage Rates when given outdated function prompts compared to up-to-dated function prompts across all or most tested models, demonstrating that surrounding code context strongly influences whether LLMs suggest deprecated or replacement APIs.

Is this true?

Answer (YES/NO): YES